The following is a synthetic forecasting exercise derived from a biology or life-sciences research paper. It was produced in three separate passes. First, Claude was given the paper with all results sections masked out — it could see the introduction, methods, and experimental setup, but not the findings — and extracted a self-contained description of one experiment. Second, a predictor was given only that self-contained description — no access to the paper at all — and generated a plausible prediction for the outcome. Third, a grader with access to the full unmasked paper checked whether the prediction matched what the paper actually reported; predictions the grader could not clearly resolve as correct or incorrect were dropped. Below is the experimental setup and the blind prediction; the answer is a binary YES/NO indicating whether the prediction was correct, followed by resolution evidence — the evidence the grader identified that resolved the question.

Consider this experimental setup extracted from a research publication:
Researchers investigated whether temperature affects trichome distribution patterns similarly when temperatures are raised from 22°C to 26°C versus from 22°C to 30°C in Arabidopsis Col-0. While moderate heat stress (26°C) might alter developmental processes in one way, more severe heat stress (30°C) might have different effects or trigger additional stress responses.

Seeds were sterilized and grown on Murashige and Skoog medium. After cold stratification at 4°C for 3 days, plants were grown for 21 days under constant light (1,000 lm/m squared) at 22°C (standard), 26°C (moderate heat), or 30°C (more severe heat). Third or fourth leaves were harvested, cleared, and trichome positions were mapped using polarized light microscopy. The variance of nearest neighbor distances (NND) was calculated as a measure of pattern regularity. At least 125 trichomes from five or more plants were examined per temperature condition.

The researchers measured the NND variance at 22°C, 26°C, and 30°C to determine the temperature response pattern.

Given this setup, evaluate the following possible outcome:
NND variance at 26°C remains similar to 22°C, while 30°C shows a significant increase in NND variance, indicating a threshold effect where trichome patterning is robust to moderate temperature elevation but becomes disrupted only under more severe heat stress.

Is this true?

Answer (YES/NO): NO